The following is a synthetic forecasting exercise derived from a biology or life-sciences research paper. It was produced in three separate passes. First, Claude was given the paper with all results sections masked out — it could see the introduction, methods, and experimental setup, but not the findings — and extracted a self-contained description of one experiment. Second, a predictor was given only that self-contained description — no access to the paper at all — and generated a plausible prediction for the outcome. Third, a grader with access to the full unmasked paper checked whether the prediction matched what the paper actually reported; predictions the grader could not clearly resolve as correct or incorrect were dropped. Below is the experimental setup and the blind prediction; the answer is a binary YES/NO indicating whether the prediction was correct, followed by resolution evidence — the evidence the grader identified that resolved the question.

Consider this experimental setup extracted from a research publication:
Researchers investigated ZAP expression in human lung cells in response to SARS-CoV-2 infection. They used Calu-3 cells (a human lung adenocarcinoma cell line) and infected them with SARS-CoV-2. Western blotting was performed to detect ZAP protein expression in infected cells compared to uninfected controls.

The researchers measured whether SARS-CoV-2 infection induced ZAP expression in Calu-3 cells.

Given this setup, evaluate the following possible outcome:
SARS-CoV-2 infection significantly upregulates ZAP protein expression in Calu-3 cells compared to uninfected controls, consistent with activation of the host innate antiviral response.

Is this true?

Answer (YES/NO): YES